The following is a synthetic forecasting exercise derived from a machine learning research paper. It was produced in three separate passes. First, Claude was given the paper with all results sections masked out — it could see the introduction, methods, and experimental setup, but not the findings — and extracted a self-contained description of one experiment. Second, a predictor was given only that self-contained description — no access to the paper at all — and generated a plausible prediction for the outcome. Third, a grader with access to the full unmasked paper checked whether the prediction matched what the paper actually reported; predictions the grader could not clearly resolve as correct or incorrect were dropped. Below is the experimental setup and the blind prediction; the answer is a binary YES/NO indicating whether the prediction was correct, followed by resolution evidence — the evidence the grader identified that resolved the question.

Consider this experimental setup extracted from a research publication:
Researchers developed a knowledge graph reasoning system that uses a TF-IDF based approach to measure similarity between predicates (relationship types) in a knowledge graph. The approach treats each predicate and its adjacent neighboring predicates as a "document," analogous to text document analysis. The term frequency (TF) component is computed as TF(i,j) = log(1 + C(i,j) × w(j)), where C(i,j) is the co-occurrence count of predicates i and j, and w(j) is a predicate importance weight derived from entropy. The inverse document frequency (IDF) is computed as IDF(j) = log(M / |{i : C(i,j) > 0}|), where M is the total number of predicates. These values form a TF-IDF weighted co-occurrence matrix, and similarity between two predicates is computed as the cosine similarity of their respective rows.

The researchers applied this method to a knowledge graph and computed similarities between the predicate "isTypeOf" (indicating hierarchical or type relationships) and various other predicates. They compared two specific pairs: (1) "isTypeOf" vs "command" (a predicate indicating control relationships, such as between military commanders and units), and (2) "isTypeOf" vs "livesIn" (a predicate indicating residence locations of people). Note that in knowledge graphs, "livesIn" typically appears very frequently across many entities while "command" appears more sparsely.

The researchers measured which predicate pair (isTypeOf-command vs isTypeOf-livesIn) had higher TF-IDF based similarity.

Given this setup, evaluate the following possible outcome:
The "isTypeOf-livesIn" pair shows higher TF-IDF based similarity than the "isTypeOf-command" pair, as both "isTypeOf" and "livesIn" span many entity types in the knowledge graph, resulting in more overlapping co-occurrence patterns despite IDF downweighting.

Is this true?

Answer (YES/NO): YES